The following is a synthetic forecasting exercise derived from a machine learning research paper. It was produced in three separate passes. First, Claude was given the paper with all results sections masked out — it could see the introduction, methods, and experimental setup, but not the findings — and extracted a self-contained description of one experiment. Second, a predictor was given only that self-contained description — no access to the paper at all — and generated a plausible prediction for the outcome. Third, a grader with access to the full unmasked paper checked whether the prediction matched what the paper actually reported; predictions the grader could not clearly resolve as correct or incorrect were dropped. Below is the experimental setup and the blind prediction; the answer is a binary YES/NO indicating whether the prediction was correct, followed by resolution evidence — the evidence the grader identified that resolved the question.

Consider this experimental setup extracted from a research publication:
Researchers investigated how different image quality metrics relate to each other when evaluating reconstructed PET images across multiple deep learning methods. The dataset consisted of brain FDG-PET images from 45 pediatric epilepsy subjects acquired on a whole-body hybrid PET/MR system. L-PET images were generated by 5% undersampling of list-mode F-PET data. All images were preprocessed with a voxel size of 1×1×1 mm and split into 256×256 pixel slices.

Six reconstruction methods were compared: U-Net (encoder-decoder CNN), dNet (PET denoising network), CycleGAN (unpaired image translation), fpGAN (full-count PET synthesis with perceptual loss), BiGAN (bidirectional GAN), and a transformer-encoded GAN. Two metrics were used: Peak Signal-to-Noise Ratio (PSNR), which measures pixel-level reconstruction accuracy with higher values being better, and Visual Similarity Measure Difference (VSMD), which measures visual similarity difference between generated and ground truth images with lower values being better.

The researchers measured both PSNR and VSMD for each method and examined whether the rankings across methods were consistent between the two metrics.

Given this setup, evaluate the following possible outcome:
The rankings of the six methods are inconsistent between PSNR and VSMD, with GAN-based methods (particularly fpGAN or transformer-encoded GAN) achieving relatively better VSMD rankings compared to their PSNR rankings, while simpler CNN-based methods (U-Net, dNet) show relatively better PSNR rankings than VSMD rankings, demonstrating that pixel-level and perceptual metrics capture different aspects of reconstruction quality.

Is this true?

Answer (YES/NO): NO